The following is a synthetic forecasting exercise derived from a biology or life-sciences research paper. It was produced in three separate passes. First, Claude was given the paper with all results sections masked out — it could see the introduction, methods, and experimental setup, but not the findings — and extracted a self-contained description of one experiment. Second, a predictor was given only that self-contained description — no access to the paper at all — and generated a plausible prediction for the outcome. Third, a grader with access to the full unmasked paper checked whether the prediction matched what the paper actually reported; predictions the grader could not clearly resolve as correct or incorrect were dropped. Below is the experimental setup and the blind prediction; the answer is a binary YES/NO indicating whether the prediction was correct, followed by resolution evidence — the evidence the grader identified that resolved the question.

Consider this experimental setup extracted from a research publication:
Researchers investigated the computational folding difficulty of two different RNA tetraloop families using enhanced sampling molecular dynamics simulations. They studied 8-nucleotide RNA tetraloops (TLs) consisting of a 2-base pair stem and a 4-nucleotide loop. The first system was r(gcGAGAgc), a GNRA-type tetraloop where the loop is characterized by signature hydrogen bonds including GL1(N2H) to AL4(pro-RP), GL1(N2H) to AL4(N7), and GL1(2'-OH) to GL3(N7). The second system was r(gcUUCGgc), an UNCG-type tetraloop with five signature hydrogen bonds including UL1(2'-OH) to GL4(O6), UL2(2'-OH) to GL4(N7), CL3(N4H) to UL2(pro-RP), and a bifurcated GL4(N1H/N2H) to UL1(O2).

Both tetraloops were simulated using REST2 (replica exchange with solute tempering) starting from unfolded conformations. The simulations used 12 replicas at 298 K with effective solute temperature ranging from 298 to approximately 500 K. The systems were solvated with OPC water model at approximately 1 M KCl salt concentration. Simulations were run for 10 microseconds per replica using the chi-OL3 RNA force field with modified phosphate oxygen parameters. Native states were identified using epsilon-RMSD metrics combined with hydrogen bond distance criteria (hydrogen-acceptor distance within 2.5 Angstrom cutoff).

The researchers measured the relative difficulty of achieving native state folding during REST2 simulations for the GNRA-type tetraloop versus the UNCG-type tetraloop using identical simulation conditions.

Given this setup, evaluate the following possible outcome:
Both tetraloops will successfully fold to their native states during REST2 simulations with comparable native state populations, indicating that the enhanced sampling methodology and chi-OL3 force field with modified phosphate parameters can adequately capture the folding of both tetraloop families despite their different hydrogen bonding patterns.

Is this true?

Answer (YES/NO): NO